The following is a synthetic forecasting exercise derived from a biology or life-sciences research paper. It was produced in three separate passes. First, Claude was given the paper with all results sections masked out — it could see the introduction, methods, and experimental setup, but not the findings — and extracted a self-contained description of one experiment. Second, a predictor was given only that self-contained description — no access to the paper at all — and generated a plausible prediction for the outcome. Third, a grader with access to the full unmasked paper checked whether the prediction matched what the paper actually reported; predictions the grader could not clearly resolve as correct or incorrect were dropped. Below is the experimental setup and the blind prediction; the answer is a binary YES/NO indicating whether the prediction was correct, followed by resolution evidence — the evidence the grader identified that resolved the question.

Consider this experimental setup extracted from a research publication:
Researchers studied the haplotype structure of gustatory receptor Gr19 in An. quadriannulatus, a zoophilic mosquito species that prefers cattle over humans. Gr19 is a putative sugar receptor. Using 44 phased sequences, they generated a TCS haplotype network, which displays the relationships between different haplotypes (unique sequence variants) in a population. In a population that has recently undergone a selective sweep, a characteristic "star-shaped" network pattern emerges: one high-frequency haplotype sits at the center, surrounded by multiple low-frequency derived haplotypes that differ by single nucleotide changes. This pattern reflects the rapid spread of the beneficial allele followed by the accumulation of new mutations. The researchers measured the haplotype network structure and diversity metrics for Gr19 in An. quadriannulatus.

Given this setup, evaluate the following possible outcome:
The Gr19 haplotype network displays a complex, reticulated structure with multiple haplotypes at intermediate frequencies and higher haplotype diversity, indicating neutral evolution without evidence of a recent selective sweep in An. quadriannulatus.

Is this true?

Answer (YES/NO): NO